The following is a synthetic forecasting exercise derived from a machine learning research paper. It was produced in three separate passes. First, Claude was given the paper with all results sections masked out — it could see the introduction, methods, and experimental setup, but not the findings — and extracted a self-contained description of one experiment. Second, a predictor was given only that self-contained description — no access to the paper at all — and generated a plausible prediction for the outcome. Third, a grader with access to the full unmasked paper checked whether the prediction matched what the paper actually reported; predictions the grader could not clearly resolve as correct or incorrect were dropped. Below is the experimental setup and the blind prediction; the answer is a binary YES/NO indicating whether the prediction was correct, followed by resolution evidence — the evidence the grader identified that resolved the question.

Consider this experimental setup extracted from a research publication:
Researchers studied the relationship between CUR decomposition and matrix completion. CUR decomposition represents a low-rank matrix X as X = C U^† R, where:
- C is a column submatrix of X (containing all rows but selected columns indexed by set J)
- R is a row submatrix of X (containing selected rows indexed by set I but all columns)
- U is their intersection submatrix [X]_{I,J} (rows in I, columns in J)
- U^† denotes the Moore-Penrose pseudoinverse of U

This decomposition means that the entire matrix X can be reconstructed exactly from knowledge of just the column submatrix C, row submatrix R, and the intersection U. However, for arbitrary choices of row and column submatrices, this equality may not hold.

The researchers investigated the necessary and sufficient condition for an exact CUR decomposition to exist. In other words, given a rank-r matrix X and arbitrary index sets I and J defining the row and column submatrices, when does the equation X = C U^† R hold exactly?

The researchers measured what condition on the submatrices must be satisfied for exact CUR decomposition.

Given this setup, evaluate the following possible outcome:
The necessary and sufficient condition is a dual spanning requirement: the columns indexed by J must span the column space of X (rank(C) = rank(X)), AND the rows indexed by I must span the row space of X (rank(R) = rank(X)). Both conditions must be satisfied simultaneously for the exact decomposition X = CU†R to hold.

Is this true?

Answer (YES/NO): NO